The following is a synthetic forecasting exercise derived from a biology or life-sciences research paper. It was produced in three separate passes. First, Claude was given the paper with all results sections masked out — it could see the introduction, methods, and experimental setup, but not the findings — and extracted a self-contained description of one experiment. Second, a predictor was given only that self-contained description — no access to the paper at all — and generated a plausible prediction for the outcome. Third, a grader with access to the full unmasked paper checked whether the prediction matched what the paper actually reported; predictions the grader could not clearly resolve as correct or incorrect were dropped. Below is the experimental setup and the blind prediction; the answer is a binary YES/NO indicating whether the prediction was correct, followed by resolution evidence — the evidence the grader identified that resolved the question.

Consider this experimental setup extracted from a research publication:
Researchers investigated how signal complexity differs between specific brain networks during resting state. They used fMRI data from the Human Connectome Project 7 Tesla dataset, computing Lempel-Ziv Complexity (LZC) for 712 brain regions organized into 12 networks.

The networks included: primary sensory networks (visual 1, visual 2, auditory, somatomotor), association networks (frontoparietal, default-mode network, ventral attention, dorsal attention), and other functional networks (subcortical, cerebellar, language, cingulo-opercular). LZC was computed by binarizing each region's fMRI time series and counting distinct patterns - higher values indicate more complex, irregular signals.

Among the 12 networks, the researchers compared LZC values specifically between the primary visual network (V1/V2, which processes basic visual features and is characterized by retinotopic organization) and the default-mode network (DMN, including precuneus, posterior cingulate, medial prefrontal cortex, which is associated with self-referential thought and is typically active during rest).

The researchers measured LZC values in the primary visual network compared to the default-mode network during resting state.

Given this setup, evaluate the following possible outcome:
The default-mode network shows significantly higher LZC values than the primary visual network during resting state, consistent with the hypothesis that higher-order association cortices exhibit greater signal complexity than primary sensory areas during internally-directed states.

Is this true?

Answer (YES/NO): NO